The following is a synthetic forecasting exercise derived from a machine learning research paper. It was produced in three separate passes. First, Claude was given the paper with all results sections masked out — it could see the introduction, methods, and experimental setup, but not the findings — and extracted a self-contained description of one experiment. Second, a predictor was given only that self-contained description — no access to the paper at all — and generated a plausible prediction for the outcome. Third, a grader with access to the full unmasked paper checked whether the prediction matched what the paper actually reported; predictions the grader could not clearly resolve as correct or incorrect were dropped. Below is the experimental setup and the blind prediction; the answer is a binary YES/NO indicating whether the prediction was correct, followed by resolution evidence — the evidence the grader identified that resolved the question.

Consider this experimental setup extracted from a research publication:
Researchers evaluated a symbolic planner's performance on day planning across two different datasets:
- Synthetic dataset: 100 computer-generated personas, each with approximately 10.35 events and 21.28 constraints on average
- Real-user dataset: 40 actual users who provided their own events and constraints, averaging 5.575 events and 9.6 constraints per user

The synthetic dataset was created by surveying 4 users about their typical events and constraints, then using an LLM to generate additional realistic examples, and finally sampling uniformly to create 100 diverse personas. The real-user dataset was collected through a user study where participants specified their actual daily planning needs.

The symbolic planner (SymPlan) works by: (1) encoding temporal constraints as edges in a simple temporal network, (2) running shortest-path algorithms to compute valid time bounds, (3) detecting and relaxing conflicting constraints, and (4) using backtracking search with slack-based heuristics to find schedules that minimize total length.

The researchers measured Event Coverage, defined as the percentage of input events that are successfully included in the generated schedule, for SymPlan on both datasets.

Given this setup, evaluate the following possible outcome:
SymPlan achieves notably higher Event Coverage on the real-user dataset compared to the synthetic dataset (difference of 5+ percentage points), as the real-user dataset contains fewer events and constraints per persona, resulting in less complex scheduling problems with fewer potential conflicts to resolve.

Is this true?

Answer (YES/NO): NO